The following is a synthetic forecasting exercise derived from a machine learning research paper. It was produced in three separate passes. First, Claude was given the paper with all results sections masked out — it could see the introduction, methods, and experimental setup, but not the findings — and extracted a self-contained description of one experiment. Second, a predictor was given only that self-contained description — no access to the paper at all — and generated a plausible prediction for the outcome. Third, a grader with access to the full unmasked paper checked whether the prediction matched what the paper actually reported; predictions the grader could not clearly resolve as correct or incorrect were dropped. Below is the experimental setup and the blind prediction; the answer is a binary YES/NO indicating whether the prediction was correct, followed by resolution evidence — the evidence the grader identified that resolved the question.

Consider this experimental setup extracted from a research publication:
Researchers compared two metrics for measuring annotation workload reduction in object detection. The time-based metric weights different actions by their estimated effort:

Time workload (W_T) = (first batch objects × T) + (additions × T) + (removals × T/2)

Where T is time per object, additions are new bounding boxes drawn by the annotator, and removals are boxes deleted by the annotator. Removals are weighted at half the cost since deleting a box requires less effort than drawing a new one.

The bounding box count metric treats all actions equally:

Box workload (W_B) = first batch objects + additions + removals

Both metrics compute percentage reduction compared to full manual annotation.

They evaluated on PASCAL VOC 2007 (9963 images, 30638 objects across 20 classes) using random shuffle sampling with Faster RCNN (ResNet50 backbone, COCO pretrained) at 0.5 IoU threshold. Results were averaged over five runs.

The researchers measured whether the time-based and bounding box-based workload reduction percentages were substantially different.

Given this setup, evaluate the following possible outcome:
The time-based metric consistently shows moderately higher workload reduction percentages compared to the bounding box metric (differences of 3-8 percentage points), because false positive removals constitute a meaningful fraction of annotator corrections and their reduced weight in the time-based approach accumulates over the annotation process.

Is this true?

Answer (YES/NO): NO